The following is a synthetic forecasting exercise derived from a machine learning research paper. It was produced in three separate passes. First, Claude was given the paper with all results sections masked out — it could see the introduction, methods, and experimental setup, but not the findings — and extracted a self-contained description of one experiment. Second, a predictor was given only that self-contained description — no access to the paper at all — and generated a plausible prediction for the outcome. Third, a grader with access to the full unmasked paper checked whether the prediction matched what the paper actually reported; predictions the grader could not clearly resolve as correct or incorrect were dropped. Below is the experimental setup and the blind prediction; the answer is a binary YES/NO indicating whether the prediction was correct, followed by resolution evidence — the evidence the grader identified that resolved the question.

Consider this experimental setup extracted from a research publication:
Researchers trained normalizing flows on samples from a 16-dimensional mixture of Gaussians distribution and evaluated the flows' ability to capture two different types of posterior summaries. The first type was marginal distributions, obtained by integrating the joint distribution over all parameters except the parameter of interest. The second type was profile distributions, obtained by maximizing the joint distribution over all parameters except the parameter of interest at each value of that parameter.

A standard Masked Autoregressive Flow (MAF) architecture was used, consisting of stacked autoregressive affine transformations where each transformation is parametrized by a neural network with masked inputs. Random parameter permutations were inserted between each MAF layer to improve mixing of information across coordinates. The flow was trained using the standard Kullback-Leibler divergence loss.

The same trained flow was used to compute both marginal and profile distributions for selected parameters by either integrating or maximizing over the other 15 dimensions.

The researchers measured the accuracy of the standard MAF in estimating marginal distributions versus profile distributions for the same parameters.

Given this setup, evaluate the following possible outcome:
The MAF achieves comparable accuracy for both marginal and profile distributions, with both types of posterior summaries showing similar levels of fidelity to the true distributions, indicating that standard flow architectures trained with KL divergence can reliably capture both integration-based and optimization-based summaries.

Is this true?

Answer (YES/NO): NO